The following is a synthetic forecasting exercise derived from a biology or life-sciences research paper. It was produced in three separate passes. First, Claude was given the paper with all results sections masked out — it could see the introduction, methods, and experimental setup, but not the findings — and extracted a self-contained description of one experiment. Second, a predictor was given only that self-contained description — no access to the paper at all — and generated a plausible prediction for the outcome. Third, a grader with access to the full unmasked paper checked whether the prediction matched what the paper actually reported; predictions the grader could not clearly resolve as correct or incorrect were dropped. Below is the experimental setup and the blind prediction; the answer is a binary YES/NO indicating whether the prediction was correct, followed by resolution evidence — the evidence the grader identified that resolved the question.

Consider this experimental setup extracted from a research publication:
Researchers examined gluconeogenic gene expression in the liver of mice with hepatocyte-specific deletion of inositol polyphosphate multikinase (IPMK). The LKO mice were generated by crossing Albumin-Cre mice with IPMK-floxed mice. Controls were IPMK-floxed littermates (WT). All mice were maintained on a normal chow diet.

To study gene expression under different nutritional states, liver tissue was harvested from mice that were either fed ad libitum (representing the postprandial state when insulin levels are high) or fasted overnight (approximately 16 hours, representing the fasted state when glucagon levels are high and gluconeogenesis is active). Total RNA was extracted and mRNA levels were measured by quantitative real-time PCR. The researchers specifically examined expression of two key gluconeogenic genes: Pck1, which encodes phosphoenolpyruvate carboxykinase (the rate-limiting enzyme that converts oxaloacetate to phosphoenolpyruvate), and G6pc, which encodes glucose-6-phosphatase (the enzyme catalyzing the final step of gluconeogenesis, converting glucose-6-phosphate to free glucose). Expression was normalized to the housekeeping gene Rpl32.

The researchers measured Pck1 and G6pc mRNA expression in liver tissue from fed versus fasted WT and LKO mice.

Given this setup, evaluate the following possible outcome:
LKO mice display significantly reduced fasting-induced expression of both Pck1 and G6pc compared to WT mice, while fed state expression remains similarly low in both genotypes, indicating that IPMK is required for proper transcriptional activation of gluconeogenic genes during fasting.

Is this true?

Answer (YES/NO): NO